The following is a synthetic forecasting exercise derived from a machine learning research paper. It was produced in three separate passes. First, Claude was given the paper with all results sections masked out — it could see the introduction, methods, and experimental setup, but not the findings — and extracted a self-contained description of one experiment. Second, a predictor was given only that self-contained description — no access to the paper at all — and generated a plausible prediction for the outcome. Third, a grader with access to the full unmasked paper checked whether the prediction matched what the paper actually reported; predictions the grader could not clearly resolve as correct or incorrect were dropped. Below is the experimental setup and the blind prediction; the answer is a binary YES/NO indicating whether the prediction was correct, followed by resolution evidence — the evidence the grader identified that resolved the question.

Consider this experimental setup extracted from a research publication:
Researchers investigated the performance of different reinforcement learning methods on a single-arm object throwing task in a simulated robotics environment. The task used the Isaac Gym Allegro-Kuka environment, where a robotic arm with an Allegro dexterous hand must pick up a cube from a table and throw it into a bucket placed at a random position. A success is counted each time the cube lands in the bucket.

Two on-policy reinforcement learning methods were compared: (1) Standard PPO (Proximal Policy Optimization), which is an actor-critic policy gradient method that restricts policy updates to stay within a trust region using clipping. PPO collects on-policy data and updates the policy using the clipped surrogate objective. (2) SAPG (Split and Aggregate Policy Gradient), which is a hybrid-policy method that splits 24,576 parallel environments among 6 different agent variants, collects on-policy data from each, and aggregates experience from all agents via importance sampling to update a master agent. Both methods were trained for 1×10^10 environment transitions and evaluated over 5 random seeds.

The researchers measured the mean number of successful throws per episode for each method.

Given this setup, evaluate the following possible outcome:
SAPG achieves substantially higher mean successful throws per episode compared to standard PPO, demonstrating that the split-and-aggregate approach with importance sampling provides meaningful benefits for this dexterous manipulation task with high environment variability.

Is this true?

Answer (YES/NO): NO